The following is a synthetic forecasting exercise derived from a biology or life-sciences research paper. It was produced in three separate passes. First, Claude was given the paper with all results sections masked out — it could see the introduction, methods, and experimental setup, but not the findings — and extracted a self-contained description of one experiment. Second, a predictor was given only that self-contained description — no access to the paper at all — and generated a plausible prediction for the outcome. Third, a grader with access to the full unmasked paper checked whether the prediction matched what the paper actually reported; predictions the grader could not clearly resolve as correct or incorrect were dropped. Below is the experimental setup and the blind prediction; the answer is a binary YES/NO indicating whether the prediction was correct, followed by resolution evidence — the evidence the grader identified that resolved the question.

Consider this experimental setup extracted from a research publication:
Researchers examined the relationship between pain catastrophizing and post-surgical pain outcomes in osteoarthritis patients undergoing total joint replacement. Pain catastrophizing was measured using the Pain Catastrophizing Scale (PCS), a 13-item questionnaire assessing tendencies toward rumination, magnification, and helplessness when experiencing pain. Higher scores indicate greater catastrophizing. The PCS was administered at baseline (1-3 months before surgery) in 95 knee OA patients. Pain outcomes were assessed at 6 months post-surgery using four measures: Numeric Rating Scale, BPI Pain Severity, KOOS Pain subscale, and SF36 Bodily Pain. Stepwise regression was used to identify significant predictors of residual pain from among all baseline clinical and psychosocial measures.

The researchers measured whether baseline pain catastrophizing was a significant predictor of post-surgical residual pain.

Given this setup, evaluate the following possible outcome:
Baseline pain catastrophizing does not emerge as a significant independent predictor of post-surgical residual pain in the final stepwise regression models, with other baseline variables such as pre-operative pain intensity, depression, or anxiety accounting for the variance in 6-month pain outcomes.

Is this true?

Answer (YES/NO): NO